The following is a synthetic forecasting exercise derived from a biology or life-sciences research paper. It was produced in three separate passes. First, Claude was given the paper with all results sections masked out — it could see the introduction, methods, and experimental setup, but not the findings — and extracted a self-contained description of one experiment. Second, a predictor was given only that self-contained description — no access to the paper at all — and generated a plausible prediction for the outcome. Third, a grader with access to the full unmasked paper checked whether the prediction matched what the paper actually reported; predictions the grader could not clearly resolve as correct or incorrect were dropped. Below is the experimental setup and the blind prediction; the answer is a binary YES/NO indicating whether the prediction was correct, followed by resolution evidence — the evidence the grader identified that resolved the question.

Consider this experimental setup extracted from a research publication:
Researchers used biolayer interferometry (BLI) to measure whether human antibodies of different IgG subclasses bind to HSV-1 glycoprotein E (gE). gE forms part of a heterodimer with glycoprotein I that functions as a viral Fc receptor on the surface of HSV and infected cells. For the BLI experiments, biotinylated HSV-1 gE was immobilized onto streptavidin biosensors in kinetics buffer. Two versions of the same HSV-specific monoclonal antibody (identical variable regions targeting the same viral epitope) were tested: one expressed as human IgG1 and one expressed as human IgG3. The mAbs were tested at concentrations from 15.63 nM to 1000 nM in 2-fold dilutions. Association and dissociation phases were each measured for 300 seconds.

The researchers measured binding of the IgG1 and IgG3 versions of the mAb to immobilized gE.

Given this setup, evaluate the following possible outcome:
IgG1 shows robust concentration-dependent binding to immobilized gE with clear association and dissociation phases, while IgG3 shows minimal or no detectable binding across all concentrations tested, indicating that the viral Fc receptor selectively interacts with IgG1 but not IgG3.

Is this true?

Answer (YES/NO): NO